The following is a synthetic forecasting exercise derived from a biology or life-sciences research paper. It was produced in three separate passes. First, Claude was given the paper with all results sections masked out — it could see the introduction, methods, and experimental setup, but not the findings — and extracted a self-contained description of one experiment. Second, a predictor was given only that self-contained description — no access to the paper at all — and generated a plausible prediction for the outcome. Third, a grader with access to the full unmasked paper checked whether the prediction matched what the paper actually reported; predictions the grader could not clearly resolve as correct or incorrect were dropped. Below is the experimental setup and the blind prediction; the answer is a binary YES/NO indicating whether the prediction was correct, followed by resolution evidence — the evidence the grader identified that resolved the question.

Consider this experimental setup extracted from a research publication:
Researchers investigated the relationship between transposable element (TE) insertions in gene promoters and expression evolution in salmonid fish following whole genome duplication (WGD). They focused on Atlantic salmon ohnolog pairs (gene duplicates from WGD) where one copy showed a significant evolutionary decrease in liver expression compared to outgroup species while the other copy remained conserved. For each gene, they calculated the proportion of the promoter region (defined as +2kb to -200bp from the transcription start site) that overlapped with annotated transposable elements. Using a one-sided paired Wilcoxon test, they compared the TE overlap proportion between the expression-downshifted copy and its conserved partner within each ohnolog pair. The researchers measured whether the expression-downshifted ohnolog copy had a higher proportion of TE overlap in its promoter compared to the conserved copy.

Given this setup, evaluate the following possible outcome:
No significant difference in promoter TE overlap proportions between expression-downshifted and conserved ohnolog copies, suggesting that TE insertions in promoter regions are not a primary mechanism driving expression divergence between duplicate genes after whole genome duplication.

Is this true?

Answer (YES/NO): NO